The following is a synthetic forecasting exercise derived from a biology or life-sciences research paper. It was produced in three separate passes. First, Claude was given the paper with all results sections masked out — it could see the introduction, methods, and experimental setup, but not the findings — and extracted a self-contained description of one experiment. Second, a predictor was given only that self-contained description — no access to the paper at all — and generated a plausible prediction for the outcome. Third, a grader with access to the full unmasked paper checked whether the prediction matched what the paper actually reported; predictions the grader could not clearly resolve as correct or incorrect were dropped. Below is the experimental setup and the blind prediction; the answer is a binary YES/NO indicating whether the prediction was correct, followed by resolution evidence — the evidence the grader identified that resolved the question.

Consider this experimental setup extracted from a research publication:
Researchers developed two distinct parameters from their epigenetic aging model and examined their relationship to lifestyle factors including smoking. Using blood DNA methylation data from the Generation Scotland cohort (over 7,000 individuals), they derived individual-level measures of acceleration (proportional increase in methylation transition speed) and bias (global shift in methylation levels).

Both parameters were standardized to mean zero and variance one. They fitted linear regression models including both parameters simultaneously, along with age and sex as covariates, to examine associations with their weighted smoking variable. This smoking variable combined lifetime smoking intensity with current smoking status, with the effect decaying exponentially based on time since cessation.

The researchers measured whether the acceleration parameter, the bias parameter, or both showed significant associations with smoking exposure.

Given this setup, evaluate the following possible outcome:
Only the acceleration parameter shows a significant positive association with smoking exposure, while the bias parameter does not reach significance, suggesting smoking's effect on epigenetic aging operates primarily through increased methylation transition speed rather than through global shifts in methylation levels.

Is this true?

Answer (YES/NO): YES